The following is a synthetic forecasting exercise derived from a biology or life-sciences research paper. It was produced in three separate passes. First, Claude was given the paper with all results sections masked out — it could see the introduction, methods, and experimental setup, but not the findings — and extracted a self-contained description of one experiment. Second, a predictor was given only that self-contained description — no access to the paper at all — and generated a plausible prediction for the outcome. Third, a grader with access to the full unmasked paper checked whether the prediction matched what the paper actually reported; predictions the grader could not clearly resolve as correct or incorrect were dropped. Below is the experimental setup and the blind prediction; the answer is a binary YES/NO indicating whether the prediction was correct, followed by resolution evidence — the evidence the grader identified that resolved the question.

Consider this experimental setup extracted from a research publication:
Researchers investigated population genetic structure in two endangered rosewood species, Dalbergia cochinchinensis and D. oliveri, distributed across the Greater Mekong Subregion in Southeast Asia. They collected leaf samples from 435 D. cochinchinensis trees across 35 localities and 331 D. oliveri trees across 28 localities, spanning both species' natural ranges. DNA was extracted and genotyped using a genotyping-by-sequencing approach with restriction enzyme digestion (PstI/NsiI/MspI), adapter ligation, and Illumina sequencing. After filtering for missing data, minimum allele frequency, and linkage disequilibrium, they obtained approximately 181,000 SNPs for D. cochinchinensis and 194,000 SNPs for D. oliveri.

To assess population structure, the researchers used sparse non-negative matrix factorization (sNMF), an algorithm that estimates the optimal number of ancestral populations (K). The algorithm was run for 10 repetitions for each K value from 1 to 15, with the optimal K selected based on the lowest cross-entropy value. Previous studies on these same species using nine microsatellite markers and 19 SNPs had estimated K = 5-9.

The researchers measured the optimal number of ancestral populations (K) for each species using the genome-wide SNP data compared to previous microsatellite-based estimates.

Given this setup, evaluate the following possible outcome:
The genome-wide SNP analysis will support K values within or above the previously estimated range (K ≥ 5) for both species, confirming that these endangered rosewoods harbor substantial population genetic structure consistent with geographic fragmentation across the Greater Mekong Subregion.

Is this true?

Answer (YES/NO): YES